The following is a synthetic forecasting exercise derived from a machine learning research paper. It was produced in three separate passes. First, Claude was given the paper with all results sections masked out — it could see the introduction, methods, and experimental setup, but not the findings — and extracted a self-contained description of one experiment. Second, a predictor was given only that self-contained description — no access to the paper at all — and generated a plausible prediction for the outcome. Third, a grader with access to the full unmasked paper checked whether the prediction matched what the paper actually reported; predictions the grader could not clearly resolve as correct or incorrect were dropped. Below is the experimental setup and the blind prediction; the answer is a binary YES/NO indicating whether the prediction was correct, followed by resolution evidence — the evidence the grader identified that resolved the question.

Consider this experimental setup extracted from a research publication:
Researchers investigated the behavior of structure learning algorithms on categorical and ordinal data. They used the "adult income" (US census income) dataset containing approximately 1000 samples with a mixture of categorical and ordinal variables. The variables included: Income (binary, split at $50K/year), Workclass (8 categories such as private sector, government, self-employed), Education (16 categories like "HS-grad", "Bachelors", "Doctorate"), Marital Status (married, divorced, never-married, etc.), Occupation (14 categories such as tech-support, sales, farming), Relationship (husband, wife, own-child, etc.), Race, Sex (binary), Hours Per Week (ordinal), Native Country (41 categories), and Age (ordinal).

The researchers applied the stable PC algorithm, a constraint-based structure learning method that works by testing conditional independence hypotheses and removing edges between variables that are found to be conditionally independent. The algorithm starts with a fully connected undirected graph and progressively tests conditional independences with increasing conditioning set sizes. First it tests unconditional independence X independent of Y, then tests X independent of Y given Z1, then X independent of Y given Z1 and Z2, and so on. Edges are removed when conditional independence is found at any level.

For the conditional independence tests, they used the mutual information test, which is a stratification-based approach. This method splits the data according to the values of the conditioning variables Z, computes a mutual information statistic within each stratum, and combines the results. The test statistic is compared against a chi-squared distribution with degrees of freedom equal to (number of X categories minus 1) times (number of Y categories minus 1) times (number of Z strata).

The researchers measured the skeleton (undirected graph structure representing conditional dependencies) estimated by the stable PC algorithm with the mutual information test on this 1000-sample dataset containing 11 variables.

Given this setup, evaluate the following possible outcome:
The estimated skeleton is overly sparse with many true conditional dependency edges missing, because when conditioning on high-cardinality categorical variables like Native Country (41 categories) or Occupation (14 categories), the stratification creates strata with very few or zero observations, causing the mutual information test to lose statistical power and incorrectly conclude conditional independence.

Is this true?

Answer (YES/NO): YES